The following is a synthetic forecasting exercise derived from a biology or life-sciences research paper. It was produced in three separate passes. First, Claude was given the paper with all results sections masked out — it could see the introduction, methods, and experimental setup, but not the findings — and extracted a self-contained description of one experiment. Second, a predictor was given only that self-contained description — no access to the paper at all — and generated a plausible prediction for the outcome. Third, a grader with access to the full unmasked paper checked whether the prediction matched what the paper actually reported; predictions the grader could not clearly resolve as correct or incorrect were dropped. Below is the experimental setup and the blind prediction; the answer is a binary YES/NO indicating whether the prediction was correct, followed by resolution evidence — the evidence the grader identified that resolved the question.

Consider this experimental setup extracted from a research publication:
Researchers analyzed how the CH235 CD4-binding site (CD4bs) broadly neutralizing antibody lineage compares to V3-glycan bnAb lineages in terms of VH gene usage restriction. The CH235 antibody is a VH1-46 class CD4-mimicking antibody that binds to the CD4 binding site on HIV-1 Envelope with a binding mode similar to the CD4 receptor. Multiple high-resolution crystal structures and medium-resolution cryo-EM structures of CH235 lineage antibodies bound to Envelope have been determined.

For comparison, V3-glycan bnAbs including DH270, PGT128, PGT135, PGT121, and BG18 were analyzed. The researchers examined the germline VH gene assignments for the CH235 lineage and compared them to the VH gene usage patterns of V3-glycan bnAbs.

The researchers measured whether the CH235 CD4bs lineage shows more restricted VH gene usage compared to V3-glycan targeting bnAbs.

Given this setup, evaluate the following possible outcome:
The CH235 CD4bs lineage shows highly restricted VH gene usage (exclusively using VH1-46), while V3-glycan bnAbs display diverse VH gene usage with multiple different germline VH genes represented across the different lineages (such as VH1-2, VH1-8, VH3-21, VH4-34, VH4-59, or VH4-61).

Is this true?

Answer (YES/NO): YES